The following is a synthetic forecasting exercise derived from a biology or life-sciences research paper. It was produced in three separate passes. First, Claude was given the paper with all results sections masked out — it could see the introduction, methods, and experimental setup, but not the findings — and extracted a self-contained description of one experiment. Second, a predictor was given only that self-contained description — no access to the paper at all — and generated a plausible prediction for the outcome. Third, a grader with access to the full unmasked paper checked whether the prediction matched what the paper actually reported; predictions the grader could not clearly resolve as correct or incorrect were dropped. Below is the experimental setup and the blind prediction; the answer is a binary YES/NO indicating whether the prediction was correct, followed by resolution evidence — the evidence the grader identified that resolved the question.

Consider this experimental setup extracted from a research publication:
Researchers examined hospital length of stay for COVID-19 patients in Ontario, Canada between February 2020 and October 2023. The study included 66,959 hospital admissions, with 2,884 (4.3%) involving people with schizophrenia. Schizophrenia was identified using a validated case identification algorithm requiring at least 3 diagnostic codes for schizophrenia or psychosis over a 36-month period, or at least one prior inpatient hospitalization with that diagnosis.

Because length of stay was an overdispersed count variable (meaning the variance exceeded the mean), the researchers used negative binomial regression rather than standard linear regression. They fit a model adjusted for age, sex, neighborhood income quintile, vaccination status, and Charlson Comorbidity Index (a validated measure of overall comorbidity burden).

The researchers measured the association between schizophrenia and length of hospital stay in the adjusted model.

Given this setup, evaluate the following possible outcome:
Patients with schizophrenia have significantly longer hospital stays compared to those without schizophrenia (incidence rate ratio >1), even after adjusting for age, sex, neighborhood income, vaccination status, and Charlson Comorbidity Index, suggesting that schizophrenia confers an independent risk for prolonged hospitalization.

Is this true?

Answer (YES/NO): YES